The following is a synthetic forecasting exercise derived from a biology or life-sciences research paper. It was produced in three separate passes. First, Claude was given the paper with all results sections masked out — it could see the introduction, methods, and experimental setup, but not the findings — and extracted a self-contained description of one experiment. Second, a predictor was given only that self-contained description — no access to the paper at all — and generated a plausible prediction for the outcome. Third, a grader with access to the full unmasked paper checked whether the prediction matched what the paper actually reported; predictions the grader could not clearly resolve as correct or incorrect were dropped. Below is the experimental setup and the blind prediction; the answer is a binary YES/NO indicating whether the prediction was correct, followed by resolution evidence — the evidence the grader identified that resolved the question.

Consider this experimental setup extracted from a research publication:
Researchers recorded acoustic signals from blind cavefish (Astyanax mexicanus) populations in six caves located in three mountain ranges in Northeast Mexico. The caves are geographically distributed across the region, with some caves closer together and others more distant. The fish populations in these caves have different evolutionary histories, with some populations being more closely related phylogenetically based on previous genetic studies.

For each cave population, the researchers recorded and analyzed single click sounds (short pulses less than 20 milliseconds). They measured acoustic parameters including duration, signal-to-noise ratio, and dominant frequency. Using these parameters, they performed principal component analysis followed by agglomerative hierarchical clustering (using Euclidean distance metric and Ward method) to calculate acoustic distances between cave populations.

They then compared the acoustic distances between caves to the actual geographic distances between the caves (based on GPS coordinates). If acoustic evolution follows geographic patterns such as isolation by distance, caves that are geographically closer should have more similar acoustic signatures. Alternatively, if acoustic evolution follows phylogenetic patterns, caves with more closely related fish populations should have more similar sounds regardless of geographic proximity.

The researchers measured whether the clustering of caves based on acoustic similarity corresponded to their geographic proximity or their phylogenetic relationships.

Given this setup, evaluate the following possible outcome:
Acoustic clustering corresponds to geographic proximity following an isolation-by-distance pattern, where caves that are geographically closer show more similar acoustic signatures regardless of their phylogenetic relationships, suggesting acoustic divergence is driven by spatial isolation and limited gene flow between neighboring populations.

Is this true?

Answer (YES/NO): NO